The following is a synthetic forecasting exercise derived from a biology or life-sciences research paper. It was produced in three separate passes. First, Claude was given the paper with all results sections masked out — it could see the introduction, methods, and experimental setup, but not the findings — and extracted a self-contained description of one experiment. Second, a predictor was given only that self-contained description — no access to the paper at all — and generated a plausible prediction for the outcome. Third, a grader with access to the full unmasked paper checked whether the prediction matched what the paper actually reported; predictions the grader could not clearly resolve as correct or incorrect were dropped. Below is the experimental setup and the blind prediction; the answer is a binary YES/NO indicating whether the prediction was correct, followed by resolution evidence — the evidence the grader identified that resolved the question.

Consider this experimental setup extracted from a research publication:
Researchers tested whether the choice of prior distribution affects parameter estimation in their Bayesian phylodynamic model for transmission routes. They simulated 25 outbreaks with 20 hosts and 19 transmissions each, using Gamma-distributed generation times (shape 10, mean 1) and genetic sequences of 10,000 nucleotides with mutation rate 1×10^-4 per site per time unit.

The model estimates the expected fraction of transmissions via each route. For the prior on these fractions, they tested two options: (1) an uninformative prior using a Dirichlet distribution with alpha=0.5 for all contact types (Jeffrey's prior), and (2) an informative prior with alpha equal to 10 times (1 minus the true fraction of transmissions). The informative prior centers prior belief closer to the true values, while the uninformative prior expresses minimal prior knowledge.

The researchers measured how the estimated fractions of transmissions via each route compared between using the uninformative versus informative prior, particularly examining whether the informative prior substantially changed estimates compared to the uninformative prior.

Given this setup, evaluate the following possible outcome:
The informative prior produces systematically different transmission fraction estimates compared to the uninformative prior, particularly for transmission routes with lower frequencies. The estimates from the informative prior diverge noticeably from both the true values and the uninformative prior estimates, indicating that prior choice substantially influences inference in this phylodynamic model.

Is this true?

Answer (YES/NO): NO